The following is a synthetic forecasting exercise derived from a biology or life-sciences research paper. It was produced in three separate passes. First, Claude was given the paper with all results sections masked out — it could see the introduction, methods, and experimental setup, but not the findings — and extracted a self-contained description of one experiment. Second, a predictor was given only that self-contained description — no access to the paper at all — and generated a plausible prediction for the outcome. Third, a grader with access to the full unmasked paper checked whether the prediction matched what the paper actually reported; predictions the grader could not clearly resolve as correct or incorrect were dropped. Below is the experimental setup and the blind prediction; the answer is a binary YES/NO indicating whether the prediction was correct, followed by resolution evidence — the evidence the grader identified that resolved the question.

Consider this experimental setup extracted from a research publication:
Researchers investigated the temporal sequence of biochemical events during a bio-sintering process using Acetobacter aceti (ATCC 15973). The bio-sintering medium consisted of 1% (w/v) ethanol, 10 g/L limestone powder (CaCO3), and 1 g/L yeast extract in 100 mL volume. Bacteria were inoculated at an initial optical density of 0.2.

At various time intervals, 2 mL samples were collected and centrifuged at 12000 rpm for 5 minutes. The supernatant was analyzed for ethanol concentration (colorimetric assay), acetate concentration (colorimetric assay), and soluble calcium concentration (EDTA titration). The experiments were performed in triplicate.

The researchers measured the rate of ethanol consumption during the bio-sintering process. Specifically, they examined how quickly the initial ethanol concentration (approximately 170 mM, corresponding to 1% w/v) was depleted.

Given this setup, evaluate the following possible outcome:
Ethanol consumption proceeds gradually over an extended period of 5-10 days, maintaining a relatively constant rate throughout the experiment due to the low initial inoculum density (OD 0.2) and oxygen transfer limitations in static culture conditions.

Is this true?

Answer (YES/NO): NO